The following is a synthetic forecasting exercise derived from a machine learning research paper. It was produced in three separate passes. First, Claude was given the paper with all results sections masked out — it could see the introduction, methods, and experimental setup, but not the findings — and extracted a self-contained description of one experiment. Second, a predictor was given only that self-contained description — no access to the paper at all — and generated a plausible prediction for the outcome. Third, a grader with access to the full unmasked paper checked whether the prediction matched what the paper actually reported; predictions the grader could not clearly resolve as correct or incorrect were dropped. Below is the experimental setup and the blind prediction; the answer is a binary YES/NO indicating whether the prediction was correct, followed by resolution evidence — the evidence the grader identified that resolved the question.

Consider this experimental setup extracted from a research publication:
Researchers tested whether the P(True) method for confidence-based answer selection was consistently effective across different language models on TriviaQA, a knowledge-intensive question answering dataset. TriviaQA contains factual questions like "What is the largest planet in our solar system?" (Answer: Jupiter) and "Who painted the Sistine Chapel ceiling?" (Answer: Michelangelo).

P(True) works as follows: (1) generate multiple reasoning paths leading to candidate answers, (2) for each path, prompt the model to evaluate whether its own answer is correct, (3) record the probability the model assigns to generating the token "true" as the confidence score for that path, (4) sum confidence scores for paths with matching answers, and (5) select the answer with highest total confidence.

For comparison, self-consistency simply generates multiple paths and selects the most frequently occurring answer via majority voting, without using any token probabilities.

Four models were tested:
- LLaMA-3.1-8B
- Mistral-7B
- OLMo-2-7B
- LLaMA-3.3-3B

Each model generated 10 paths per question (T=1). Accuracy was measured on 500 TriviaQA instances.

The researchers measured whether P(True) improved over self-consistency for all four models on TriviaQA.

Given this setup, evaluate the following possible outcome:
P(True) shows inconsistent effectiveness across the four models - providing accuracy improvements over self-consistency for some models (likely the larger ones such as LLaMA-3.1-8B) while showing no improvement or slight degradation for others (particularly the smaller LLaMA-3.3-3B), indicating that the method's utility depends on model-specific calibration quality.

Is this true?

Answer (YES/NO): NO